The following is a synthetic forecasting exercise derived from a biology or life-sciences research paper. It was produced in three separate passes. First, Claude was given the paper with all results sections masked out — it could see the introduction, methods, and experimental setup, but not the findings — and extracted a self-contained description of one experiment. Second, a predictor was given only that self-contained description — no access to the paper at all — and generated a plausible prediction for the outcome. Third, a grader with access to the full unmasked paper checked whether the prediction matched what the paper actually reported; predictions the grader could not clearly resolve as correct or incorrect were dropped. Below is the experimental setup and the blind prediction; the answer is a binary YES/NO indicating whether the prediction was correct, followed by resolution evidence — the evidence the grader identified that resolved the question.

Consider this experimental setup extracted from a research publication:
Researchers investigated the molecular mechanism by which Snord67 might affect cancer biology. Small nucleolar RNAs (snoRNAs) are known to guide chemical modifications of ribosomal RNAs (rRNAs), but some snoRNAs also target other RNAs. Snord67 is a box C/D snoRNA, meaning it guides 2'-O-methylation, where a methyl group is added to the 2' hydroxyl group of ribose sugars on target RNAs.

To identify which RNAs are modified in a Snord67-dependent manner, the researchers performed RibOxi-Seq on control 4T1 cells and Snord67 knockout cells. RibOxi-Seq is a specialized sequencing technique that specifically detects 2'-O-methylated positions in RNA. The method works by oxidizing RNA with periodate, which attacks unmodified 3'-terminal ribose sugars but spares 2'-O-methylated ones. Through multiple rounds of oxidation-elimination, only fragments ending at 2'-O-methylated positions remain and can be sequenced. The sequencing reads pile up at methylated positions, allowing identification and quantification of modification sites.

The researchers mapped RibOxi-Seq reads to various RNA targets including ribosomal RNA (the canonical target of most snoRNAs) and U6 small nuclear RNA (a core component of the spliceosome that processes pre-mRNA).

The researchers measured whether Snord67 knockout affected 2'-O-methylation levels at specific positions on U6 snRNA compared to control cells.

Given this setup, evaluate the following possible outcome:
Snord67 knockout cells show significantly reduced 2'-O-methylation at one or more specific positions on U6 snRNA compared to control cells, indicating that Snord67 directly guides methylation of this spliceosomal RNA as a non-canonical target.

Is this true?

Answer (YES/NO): YES